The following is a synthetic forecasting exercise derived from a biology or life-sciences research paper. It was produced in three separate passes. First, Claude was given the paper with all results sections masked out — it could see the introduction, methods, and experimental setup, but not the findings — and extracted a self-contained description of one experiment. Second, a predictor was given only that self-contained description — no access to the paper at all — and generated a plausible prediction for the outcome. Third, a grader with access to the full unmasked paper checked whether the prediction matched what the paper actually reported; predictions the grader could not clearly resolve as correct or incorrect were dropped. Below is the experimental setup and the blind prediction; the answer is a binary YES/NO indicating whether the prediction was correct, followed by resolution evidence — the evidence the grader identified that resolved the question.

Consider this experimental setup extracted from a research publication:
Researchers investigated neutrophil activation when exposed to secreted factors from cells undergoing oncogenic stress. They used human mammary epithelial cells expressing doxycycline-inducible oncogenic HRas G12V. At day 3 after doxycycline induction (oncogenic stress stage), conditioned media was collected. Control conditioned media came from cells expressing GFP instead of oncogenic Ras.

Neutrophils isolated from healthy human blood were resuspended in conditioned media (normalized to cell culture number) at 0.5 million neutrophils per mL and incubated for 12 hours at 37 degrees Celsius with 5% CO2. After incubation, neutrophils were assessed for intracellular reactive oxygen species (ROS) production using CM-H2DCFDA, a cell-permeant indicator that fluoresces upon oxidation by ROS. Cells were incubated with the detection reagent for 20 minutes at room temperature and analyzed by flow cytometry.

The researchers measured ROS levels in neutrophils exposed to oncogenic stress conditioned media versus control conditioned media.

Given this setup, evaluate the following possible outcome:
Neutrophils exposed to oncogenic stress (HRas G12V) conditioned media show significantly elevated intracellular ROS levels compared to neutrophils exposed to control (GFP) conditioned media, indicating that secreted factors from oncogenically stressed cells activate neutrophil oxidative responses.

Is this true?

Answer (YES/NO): YES